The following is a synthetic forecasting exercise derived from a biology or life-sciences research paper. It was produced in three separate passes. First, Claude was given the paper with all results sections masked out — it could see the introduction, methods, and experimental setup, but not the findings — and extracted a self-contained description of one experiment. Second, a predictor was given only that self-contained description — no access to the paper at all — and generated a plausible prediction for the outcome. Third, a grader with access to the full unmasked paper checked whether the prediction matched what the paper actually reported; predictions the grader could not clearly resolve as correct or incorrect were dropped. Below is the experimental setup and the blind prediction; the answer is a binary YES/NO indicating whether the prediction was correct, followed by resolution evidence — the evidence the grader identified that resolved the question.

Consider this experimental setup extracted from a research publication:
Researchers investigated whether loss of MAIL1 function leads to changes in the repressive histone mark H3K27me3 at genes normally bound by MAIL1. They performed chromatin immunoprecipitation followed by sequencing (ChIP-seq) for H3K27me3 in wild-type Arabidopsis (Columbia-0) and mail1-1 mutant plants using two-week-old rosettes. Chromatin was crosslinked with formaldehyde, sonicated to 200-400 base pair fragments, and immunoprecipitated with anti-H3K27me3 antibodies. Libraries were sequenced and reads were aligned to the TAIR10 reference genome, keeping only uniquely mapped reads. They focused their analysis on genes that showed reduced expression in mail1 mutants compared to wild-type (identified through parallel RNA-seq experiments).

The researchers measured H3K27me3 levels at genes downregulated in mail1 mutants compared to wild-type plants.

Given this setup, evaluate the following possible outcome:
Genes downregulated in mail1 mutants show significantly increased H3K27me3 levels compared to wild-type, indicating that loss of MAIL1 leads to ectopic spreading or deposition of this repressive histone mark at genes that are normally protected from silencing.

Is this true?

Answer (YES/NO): YES